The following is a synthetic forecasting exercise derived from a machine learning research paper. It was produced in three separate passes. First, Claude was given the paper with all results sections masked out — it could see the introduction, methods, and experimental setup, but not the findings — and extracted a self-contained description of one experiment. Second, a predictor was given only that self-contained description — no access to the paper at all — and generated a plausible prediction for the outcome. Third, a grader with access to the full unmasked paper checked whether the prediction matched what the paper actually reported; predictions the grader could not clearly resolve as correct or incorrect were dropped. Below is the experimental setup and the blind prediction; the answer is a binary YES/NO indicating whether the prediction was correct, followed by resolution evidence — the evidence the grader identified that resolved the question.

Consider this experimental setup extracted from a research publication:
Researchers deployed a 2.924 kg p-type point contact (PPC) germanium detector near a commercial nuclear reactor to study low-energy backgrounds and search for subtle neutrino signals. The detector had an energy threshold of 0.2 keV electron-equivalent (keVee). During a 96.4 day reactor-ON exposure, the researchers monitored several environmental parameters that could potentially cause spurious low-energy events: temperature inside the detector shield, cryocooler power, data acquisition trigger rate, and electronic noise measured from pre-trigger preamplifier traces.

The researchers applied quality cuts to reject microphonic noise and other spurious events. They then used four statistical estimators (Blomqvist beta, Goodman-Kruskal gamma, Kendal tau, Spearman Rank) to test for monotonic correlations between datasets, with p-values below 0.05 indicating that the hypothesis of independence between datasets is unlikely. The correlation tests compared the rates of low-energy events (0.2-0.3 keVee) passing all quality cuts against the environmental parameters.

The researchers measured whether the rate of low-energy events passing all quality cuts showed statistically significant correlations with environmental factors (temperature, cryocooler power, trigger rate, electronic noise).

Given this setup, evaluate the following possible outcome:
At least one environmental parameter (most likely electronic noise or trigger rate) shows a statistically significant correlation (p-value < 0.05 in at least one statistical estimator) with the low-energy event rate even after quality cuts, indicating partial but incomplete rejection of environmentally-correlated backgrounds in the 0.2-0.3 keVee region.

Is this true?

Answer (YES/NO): NO